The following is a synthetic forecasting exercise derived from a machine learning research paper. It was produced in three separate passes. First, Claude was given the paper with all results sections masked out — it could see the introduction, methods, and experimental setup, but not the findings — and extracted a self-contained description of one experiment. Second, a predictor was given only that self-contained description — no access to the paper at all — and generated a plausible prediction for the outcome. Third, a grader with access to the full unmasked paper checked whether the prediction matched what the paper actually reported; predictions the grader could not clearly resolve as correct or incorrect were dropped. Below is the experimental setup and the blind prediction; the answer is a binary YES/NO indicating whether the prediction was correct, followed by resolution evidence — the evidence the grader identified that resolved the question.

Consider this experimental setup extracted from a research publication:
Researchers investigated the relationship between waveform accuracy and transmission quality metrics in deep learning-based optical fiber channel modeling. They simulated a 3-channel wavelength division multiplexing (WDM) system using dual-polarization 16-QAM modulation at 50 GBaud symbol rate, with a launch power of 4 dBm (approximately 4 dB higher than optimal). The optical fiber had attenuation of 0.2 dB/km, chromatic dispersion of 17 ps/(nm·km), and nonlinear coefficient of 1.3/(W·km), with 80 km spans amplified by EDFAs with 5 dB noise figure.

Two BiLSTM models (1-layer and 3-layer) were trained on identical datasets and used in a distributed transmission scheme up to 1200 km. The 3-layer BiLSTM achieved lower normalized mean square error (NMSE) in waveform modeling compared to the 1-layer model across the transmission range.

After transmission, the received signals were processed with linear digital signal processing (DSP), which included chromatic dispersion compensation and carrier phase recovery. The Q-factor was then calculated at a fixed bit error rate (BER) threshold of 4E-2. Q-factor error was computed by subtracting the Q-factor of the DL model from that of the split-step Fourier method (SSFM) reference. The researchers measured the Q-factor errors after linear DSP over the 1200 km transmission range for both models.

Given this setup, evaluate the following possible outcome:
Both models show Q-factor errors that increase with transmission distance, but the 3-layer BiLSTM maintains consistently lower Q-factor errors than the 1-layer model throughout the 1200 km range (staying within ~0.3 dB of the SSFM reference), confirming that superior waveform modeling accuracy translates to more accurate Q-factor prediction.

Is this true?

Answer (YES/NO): NO